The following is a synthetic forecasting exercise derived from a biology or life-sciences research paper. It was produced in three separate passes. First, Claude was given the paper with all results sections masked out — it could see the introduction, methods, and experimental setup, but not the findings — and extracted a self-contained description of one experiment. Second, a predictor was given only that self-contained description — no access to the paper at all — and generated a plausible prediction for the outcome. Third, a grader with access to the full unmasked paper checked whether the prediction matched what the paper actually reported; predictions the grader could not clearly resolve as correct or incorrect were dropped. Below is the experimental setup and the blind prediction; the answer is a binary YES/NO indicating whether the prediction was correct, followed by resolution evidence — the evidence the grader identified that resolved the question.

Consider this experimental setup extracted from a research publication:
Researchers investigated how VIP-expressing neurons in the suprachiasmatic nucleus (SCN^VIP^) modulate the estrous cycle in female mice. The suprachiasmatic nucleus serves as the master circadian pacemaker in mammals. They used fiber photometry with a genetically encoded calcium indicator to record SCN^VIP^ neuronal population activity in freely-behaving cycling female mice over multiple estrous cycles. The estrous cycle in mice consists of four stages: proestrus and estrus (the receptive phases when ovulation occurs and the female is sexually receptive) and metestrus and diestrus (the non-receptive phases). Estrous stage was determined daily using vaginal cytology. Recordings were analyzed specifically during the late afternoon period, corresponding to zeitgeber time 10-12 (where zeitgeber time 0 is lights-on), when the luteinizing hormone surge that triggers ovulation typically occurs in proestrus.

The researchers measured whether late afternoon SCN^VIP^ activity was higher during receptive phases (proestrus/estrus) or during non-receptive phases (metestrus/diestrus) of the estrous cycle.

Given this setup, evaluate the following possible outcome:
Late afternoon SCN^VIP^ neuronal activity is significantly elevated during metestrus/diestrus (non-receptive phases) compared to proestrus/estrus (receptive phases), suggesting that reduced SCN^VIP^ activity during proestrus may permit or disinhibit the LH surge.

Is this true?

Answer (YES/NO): YES